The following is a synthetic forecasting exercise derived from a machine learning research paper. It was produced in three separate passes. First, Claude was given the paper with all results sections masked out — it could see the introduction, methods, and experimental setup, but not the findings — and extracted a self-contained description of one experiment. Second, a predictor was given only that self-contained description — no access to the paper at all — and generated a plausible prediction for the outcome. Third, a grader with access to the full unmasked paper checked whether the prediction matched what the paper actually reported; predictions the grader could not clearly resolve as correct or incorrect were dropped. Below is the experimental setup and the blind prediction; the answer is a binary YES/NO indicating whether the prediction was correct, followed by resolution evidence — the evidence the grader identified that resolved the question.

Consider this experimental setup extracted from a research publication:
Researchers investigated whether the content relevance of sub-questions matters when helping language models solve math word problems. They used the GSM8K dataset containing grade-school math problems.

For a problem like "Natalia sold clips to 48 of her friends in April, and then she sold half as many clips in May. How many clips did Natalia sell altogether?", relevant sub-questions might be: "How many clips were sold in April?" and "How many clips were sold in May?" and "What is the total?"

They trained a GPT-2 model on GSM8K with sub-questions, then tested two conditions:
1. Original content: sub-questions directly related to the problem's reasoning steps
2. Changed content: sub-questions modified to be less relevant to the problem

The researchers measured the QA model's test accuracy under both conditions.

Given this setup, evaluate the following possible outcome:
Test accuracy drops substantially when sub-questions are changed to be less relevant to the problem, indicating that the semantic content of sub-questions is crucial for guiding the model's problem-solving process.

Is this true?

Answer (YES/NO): YES